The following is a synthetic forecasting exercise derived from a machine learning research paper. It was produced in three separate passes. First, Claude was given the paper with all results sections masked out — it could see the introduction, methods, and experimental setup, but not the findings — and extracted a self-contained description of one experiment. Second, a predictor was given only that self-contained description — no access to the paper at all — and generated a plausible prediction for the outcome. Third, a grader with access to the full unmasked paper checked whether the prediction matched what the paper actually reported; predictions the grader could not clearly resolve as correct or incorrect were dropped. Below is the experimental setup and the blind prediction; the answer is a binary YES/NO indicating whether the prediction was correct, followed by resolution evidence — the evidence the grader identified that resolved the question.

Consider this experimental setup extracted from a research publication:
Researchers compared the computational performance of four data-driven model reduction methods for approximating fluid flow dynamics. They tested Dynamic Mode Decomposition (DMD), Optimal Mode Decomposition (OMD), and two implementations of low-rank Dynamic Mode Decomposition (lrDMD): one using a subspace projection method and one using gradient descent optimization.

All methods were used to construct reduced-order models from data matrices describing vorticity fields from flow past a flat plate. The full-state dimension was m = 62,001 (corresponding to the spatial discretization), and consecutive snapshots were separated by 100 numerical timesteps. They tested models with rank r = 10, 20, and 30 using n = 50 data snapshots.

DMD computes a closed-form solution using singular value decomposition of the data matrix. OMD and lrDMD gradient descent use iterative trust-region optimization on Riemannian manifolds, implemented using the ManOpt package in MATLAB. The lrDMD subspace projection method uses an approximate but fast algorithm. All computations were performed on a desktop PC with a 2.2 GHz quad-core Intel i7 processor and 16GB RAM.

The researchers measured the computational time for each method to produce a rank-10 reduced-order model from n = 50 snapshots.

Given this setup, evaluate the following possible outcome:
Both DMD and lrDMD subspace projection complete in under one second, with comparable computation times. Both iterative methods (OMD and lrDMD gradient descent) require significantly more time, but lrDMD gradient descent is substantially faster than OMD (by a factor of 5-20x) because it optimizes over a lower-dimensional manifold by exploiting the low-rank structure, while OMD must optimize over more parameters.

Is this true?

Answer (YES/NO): NO